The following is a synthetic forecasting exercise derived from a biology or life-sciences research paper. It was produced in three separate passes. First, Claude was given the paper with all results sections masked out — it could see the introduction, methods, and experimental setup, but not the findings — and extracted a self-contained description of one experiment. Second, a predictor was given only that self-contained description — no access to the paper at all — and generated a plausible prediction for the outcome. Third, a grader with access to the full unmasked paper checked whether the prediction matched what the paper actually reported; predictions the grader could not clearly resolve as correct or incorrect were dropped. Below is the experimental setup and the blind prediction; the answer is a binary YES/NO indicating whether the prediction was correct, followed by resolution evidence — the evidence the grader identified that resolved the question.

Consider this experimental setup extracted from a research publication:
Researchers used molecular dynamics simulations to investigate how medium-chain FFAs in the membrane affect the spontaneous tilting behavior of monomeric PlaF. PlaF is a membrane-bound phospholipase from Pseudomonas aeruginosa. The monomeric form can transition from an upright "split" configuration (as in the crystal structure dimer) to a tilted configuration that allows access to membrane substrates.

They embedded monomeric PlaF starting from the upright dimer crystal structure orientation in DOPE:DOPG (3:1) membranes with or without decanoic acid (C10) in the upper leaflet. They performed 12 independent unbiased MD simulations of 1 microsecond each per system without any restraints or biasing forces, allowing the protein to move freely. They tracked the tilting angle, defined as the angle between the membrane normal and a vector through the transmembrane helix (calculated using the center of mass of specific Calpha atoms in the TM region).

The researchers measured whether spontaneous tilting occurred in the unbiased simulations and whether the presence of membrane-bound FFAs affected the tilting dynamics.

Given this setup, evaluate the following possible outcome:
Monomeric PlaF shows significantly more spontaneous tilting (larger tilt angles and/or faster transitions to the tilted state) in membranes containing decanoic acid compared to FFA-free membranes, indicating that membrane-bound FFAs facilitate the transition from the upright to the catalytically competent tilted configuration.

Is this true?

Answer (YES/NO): YES